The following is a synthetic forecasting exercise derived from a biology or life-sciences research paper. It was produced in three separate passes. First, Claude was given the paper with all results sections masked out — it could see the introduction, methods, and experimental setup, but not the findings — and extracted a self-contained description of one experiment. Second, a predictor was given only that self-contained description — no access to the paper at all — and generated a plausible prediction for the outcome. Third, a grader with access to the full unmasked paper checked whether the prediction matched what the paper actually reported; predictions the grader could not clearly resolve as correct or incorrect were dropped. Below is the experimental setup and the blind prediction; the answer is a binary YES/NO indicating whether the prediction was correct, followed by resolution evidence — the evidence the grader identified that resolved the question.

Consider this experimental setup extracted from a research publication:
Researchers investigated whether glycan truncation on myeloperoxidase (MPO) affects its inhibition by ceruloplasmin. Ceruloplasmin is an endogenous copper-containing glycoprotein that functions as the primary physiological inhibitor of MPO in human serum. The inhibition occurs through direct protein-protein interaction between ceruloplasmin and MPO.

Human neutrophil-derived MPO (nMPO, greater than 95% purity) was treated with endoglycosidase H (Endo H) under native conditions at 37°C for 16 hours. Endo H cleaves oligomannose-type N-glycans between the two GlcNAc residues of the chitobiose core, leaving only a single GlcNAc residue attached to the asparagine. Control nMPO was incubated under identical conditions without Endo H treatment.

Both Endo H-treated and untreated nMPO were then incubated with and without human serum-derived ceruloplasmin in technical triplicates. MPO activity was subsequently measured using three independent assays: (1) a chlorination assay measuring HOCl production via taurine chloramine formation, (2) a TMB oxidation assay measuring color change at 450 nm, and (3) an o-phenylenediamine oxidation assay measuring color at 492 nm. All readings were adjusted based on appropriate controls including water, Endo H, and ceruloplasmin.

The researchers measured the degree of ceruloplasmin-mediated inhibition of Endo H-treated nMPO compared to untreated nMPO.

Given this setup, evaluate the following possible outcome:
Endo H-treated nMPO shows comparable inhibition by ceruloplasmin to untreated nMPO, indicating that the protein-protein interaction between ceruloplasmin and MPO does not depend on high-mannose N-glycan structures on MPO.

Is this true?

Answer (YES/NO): NO